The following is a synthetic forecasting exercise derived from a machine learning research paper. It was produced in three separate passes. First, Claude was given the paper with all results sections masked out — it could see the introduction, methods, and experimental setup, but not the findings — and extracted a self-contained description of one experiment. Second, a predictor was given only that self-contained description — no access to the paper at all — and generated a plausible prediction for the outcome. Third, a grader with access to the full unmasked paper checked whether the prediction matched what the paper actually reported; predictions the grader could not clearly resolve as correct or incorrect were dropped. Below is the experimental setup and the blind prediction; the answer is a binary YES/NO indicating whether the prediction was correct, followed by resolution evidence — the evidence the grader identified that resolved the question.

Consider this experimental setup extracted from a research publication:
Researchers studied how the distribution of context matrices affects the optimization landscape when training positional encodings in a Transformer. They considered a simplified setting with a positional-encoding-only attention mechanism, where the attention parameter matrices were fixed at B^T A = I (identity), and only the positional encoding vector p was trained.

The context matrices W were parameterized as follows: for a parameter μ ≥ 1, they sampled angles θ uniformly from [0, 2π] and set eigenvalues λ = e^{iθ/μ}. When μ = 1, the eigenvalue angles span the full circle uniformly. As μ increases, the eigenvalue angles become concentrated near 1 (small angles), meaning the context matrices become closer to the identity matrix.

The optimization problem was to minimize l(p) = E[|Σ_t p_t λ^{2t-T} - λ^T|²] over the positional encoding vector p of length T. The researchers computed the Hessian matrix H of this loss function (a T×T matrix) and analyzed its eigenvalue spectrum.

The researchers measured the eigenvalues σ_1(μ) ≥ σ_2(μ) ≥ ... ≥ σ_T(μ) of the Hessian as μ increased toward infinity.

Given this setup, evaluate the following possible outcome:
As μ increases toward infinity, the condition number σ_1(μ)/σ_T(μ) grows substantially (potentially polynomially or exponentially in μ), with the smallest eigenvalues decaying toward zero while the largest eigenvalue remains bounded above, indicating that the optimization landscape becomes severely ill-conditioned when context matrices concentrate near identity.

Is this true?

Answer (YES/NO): YES